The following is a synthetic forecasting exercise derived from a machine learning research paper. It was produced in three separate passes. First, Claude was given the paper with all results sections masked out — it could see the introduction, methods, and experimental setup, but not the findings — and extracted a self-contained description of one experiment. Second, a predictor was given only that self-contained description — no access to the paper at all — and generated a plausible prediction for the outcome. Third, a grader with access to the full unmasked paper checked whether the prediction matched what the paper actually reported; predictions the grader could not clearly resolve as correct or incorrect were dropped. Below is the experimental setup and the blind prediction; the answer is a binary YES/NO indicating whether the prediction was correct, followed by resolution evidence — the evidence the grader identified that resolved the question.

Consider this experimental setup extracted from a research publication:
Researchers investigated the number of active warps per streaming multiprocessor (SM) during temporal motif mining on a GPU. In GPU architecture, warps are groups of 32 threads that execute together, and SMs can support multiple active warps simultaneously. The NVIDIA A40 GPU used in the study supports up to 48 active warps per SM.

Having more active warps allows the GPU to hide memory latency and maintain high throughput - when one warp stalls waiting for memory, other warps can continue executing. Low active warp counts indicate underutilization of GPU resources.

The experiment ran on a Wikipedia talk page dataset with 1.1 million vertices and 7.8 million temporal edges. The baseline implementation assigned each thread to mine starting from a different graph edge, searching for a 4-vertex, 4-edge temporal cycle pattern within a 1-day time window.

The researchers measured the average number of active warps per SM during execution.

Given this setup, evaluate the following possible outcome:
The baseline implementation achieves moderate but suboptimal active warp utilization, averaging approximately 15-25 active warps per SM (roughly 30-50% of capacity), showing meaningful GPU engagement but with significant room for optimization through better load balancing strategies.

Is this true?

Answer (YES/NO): NO